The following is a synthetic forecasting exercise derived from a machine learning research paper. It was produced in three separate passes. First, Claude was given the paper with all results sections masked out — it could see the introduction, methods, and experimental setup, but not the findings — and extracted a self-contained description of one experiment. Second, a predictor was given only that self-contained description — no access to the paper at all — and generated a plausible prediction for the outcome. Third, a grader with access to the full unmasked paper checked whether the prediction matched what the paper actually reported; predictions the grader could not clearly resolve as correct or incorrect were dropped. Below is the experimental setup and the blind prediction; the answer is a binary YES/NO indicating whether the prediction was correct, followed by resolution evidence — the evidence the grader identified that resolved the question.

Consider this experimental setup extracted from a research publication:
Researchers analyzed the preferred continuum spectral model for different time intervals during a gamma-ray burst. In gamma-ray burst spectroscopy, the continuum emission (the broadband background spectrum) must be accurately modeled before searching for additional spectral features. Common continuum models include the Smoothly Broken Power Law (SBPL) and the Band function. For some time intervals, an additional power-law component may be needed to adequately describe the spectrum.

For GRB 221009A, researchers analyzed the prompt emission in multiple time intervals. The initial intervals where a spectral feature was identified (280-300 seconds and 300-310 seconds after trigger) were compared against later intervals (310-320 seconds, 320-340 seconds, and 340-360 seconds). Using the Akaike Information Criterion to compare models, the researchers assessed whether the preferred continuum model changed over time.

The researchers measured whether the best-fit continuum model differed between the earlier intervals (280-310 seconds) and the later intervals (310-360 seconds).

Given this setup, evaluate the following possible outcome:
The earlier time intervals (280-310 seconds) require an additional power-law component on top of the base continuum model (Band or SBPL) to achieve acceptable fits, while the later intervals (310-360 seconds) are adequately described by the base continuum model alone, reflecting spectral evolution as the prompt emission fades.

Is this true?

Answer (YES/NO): NO